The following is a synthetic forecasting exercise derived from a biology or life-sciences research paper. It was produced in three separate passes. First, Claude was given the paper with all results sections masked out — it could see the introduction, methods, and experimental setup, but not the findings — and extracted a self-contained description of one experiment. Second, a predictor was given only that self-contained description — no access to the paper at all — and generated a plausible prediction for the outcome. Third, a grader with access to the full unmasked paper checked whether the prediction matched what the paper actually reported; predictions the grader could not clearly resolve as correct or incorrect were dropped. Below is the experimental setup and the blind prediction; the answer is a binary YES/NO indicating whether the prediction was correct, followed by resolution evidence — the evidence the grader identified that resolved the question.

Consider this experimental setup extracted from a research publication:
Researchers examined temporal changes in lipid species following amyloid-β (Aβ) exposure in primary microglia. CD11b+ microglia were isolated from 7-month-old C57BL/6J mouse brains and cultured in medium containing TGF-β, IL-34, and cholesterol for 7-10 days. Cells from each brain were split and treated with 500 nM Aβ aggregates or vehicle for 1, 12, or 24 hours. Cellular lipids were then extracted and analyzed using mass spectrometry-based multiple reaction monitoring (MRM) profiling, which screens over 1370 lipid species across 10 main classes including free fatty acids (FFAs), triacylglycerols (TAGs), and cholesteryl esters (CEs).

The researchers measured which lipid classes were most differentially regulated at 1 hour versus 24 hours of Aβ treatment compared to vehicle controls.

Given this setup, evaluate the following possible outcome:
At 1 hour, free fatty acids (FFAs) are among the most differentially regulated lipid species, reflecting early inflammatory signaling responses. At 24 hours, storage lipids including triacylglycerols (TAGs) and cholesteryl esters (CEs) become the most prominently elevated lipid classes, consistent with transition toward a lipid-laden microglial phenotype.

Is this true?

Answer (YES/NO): NO